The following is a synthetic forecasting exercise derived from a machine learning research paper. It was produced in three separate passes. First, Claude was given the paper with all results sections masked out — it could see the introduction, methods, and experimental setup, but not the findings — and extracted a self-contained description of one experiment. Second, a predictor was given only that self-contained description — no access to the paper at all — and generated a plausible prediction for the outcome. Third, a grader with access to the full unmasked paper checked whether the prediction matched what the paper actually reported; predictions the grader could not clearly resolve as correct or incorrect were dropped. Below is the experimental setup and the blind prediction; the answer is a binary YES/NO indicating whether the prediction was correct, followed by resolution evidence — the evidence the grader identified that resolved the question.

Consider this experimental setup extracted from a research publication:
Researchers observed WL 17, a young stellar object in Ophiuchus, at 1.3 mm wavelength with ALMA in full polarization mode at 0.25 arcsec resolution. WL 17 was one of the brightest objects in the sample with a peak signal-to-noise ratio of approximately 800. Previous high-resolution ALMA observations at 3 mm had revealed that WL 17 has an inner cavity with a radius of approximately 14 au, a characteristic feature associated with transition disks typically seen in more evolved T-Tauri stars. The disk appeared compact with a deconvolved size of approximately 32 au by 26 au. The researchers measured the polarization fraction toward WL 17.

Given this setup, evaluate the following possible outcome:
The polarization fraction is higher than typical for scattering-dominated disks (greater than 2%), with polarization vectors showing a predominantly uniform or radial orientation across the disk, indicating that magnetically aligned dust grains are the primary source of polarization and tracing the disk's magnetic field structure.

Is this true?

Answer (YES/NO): NO